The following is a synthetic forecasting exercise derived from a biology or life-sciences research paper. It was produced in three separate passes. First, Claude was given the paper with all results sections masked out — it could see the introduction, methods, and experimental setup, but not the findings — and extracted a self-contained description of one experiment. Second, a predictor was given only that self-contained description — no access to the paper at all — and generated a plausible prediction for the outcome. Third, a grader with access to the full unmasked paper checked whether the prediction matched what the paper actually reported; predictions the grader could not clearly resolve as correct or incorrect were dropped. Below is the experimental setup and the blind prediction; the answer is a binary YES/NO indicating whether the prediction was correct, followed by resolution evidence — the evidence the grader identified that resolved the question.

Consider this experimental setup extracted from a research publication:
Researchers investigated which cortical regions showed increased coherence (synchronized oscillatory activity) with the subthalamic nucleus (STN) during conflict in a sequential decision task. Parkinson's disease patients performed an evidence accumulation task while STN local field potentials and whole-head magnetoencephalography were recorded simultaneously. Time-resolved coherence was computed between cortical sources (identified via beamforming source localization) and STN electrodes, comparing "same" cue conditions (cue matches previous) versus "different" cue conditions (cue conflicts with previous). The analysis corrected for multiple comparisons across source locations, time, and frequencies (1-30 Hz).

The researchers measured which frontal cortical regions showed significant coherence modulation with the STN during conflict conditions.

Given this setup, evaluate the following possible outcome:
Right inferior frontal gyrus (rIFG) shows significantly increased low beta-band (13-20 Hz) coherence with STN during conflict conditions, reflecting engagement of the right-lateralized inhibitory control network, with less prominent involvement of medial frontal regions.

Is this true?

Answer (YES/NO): NO